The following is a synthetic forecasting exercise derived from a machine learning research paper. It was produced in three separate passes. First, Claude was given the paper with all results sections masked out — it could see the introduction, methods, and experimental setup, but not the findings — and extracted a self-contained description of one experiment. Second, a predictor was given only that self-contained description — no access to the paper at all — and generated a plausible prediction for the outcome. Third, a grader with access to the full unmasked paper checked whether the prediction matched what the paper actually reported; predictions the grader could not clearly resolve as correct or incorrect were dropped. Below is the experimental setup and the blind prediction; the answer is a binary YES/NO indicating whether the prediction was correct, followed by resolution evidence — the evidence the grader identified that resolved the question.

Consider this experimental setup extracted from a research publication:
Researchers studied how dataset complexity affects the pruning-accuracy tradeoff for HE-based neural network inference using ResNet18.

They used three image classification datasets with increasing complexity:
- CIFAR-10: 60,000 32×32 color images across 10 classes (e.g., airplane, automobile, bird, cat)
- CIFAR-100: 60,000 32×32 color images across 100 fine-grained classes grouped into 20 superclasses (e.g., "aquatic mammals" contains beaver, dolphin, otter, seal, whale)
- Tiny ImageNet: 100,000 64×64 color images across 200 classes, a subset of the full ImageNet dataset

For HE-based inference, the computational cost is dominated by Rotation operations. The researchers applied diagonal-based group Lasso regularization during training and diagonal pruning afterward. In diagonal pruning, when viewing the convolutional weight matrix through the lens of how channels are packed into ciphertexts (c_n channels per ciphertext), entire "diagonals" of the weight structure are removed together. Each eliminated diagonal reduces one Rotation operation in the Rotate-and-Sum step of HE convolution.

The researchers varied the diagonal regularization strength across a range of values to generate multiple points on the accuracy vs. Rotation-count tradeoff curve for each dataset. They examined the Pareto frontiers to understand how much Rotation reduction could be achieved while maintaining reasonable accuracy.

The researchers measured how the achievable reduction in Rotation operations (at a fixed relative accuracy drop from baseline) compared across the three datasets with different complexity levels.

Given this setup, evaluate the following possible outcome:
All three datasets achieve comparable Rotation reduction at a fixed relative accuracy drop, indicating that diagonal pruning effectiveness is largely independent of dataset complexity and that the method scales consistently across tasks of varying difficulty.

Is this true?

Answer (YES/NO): NO